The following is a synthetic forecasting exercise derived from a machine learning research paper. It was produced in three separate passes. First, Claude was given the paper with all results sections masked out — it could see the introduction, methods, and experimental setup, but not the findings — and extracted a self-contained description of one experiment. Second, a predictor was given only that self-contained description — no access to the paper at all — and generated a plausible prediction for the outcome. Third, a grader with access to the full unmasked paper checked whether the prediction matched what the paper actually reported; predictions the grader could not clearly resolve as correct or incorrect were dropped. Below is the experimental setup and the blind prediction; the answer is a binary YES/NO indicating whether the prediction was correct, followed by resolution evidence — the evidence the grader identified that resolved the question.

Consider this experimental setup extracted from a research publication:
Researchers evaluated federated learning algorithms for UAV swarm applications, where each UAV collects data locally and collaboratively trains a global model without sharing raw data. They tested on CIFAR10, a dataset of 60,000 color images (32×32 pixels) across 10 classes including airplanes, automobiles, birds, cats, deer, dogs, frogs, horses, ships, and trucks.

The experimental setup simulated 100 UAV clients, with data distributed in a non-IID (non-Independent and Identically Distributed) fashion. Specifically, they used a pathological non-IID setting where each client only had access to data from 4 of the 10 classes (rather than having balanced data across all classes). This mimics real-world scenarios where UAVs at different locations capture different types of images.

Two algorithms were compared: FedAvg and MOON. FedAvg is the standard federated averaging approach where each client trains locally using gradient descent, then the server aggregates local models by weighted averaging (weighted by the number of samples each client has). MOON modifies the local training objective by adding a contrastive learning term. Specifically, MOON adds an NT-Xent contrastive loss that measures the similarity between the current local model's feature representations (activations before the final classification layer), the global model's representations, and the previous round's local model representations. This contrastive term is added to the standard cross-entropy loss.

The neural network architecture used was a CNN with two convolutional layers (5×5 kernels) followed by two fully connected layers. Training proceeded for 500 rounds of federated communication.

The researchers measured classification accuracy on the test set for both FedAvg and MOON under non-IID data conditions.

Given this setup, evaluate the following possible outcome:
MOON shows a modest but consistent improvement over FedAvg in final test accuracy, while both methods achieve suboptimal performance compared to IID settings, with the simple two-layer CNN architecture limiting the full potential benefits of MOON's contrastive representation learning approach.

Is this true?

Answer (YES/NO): NO